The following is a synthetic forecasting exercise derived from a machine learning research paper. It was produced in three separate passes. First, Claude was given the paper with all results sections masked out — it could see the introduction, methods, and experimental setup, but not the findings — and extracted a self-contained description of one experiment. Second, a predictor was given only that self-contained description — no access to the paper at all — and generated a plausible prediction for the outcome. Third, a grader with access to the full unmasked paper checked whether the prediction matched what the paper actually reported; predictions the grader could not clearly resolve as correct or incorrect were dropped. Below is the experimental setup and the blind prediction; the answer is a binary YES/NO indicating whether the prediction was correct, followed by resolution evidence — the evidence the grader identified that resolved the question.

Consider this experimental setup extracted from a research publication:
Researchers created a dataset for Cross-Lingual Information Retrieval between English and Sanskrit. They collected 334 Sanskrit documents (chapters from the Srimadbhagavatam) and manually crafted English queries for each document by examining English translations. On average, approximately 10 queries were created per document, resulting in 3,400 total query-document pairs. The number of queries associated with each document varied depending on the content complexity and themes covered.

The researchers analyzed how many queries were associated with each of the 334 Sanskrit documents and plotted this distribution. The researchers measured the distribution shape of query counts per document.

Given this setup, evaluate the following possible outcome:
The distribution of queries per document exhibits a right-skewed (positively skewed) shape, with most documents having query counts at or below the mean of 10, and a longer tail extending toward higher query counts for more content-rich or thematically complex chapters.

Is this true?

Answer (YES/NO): NO